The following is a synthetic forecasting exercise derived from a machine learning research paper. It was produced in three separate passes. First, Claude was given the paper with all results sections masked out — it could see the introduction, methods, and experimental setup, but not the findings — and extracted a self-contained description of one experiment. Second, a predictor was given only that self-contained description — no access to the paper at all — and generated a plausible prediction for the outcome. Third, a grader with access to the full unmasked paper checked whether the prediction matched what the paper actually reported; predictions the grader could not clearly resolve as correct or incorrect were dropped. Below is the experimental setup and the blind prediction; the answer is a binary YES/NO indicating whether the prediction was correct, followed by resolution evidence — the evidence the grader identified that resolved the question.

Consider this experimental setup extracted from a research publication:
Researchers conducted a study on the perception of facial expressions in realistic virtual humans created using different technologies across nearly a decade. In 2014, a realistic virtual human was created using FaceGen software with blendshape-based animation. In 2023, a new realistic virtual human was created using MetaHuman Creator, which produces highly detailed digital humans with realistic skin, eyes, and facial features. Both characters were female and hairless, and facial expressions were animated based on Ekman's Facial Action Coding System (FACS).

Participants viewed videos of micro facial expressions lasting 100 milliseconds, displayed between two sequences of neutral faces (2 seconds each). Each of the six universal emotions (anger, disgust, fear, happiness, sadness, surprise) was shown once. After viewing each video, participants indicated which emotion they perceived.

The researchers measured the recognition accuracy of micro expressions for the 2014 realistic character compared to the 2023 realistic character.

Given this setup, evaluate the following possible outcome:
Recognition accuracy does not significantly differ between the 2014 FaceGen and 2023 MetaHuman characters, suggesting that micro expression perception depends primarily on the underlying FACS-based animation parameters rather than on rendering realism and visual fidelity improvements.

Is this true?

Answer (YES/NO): NO